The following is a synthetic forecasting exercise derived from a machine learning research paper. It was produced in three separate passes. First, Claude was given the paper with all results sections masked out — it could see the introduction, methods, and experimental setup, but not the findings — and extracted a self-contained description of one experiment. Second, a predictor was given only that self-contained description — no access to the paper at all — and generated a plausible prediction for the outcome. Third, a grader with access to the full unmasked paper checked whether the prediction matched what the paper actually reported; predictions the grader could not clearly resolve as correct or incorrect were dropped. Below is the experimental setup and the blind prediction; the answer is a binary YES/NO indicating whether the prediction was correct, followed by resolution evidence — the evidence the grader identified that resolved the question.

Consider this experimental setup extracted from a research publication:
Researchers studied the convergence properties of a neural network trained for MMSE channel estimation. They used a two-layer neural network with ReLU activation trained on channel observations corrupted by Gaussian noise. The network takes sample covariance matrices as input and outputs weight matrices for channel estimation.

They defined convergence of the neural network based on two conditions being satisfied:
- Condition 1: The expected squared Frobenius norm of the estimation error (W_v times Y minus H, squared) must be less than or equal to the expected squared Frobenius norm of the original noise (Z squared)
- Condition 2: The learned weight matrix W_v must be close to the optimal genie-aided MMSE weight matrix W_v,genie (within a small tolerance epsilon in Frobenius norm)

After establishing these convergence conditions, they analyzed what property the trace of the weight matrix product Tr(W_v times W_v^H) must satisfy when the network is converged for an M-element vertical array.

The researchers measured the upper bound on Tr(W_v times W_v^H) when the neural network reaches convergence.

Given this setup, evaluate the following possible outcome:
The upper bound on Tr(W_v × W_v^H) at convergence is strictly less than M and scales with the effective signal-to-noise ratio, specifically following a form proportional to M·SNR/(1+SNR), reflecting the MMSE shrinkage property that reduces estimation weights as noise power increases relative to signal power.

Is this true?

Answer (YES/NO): NO